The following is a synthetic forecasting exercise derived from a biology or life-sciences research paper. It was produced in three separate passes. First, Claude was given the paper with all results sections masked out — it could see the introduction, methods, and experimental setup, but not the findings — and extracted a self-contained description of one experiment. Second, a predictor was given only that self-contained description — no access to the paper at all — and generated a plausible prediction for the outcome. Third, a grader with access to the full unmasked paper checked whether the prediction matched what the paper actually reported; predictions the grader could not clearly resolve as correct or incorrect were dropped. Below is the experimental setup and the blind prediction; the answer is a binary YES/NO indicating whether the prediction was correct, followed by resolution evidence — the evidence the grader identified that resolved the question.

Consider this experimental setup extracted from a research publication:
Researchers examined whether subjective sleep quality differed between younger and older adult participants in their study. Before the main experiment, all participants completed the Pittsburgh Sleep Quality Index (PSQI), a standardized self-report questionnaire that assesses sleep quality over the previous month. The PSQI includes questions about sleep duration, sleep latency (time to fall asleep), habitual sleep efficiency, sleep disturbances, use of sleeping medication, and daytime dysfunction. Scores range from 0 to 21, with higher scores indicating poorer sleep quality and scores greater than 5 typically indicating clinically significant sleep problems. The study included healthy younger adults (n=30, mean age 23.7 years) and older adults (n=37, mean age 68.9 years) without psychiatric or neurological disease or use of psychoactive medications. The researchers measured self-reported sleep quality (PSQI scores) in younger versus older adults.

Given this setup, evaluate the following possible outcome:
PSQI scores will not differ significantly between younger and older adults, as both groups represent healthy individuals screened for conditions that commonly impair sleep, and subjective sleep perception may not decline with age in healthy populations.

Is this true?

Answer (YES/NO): YES